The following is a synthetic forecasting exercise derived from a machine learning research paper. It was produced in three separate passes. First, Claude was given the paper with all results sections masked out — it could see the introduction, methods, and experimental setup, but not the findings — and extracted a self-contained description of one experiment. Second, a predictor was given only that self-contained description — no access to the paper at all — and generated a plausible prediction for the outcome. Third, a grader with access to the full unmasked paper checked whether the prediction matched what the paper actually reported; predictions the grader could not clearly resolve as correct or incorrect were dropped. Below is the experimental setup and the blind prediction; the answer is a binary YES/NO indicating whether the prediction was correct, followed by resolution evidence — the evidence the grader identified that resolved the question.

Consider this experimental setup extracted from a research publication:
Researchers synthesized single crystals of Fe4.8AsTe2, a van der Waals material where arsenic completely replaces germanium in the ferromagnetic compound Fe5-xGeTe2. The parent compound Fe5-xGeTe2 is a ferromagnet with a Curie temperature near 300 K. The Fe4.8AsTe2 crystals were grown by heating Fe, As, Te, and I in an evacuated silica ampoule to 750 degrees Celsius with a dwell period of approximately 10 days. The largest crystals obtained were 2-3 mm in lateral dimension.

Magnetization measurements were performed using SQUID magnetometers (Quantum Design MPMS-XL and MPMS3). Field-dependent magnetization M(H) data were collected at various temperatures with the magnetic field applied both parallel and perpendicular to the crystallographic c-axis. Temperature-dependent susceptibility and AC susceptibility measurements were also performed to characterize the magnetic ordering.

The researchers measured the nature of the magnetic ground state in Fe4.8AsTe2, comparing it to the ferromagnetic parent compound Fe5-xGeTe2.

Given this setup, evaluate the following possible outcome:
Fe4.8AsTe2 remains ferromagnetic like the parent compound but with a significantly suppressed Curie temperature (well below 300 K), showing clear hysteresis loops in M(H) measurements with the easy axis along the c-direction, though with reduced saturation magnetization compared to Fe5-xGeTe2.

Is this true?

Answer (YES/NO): NO